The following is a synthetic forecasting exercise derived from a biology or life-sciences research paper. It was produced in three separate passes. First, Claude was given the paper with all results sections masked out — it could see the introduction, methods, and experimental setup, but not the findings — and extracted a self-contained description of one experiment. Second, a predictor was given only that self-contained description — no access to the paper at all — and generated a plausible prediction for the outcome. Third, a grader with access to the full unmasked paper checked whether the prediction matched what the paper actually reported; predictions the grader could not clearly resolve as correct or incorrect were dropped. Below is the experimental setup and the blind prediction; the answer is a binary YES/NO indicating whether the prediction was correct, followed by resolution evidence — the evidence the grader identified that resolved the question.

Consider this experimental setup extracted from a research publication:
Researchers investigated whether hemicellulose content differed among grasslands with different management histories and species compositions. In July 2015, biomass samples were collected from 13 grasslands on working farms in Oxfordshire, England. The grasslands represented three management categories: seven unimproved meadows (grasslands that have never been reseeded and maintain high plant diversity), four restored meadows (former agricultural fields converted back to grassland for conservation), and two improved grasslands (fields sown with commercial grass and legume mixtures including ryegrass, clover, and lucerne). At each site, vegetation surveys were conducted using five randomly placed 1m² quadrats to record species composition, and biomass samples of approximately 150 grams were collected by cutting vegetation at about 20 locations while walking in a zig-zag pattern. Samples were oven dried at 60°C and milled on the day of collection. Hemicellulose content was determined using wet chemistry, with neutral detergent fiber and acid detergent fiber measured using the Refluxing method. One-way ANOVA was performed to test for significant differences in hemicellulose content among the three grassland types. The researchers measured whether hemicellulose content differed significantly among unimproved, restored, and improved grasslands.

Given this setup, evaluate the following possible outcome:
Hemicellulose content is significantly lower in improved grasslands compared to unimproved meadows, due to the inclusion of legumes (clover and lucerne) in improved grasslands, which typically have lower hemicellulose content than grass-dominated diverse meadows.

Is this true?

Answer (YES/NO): NO